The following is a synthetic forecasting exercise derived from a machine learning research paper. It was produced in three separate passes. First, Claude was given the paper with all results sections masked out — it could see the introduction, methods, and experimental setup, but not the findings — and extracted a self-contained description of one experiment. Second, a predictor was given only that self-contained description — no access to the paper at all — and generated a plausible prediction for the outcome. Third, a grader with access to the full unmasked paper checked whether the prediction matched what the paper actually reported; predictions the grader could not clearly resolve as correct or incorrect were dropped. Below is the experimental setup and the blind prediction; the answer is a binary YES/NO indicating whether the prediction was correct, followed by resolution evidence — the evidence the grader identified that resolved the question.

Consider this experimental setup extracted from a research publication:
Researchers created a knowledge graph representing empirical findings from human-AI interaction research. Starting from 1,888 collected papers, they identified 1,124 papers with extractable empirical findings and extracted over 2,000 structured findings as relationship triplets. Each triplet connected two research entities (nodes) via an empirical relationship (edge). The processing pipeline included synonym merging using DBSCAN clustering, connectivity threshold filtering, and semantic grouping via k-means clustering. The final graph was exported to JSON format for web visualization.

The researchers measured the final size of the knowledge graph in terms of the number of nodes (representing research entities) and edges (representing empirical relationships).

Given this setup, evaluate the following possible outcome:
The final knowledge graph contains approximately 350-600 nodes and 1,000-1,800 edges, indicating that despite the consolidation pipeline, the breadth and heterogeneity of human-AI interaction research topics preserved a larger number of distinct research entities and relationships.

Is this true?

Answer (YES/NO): NO